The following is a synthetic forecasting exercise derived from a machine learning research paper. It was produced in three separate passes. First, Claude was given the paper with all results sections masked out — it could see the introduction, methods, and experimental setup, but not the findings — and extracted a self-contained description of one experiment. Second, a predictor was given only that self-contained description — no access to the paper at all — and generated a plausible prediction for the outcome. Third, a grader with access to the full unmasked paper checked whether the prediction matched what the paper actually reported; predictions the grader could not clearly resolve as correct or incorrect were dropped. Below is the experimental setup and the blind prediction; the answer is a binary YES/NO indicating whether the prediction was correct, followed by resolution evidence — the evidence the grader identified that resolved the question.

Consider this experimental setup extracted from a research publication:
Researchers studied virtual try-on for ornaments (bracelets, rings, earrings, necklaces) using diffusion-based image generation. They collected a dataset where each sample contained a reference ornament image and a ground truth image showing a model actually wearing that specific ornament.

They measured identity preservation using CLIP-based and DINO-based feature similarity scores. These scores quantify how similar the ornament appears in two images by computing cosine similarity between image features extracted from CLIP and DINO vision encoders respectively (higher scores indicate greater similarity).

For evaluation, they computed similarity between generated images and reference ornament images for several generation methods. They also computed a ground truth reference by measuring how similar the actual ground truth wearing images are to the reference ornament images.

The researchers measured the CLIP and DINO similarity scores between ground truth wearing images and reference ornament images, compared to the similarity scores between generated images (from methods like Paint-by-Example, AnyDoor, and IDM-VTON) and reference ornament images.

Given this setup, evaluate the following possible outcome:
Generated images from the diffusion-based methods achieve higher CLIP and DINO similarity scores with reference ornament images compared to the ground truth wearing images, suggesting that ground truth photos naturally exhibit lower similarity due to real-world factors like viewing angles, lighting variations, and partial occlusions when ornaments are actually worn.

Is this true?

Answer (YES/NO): NO